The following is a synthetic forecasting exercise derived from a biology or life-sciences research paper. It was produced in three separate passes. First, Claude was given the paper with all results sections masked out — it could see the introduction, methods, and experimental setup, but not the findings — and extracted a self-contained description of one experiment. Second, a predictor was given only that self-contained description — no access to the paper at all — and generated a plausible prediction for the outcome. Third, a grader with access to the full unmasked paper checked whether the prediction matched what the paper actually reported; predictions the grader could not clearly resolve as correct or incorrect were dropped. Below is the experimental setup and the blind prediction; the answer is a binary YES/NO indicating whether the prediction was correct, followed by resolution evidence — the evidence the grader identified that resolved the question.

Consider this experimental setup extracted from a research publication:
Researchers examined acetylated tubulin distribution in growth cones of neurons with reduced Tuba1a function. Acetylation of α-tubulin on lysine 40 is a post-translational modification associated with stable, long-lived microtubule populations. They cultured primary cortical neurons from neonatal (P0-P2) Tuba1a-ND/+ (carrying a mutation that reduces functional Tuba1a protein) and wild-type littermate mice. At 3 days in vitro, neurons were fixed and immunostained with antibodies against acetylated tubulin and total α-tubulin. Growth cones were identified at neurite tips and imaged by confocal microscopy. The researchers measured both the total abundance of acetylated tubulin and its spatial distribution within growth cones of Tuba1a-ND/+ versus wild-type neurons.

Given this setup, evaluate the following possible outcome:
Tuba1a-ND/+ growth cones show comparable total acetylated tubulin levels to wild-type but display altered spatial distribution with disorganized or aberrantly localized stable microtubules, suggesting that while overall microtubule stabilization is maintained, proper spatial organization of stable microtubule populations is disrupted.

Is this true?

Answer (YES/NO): YES